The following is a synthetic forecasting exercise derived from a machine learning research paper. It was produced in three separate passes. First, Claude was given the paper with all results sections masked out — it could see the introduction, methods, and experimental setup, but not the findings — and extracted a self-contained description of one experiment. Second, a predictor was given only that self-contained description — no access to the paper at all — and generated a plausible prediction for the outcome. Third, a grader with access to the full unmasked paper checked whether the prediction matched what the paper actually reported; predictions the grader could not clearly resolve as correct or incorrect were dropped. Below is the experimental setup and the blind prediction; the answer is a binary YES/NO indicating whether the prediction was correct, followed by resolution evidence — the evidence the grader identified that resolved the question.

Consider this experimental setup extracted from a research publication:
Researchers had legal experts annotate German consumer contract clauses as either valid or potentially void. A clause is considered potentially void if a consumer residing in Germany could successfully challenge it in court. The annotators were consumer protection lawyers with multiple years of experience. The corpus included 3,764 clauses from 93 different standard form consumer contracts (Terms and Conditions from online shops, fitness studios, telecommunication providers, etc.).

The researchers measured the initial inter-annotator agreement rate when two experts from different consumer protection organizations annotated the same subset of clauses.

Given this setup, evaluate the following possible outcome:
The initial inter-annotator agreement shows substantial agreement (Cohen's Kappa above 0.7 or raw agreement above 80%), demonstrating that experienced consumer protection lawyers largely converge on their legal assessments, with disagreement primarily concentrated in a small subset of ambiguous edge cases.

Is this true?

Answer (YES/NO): NO